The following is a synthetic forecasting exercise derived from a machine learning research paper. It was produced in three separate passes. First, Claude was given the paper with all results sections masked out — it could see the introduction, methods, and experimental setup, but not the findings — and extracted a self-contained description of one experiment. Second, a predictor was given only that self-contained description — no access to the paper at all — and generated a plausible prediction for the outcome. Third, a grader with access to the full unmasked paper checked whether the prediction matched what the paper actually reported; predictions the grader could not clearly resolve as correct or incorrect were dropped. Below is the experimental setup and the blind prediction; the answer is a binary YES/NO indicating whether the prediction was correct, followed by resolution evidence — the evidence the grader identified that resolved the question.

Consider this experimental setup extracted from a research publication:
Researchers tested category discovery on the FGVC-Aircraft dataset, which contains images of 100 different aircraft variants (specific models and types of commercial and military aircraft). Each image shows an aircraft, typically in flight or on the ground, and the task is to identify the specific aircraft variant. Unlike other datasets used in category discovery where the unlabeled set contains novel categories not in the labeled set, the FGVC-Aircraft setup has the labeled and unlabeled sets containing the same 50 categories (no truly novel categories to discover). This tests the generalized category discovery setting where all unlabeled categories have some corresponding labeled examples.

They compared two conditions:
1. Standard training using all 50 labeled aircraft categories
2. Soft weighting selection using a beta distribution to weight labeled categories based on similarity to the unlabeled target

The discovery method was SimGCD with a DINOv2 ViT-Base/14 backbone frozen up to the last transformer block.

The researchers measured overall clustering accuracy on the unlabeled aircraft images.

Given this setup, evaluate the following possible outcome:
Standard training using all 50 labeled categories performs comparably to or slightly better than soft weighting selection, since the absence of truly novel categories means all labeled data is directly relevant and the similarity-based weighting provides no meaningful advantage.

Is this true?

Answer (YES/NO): NO